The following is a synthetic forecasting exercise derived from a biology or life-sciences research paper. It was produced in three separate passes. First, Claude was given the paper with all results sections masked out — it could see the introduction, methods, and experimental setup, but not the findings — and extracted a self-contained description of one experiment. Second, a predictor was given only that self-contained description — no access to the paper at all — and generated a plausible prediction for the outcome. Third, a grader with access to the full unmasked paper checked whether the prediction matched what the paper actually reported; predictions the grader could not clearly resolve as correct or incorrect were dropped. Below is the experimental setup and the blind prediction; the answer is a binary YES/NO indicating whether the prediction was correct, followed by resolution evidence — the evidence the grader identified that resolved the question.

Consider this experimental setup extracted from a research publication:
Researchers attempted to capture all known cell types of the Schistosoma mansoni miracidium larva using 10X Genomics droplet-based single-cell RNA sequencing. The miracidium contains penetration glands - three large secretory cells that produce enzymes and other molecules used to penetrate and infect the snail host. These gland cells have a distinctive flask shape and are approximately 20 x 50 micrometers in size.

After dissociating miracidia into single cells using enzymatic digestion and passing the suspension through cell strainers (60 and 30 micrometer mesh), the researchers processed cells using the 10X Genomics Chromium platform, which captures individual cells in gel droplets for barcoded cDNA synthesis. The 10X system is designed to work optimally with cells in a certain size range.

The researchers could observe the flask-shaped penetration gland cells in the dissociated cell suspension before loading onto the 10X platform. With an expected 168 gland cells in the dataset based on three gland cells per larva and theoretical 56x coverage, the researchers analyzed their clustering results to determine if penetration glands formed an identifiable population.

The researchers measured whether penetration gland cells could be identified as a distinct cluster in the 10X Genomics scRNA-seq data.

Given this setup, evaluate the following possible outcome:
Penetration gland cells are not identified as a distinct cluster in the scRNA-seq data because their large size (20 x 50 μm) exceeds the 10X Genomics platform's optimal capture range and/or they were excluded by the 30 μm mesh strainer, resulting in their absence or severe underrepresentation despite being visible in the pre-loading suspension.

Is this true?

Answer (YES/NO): YES